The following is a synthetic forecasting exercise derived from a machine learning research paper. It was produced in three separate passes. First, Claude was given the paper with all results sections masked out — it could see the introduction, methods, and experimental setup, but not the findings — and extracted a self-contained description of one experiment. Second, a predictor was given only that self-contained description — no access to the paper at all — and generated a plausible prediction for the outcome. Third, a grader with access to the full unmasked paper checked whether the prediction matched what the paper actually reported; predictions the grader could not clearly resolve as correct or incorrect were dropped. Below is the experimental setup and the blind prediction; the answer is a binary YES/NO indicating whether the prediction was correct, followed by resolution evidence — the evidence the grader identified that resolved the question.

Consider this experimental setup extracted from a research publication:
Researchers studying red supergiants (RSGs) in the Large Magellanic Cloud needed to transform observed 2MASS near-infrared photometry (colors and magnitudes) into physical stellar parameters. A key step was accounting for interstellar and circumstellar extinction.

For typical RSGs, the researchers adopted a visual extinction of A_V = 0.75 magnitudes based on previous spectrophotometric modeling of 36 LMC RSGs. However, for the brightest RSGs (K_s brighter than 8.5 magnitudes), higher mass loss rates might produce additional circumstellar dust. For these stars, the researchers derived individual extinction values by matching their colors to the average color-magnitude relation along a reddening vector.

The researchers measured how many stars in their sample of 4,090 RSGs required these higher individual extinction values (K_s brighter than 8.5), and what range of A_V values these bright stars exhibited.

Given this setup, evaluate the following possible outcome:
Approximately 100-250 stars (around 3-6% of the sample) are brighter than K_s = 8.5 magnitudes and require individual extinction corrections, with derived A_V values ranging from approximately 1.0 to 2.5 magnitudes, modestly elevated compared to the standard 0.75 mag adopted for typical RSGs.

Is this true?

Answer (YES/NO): NO